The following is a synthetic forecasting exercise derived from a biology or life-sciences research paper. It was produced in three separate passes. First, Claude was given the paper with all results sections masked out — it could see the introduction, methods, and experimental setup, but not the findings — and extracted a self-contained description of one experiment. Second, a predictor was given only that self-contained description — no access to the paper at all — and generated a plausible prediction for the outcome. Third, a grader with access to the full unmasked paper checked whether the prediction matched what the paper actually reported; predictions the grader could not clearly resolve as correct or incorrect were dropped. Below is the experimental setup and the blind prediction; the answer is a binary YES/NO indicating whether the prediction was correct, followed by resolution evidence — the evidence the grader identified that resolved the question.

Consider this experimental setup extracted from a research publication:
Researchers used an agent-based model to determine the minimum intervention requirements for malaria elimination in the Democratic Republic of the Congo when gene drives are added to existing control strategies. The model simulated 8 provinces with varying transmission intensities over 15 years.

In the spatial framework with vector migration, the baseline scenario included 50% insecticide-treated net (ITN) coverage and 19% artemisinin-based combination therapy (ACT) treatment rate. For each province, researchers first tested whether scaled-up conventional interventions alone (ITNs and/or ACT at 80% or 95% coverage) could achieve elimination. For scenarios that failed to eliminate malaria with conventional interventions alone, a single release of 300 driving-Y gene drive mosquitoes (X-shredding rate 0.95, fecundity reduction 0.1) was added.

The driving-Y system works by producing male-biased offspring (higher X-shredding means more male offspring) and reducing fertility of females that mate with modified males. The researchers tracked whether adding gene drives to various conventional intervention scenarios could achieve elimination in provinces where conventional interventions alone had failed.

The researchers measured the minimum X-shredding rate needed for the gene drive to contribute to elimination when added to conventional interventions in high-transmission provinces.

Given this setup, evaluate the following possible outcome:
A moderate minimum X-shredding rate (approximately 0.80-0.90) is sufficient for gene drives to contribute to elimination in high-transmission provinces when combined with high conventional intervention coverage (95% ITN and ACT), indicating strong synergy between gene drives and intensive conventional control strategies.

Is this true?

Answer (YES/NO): NO